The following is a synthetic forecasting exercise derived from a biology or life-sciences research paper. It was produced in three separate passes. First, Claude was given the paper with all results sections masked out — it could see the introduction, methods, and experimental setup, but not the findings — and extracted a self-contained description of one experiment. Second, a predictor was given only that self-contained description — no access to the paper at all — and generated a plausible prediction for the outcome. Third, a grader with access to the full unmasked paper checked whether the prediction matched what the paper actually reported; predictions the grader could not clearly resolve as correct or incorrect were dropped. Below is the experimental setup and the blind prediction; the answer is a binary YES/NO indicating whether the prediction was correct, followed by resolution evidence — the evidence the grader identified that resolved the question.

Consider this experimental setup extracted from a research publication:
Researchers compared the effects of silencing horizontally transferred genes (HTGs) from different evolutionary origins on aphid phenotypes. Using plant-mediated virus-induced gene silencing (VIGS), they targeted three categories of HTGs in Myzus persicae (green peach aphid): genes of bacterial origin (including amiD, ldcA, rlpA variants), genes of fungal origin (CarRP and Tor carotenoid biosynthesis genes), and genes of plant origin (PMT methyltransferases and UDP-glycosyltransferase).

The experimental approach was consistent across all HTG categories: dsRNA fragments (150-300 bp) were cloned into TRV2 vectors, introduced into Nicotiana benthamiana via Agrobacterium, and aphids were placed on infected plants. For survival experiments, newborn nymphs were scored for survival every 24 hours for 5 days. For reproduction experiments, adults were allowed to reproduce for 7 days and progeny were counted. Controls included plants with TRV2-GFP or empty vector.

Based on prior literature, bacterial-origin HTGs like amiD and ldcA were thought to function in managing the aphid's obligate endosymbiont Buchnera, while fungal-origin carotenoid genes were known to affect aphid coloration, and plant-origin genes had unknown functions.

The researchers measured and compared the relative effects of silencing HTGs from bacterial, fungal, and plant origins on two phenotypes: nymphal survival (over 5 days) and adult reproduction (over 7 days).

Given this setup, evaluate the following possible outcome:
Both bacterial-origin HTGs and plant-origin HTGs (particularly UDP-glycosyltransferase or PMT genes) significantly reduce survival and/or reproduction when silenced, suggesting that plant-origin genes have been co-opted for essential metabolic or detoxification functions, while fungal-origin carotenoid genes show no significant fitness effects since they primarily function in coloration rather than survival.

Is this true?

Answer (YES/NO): NO